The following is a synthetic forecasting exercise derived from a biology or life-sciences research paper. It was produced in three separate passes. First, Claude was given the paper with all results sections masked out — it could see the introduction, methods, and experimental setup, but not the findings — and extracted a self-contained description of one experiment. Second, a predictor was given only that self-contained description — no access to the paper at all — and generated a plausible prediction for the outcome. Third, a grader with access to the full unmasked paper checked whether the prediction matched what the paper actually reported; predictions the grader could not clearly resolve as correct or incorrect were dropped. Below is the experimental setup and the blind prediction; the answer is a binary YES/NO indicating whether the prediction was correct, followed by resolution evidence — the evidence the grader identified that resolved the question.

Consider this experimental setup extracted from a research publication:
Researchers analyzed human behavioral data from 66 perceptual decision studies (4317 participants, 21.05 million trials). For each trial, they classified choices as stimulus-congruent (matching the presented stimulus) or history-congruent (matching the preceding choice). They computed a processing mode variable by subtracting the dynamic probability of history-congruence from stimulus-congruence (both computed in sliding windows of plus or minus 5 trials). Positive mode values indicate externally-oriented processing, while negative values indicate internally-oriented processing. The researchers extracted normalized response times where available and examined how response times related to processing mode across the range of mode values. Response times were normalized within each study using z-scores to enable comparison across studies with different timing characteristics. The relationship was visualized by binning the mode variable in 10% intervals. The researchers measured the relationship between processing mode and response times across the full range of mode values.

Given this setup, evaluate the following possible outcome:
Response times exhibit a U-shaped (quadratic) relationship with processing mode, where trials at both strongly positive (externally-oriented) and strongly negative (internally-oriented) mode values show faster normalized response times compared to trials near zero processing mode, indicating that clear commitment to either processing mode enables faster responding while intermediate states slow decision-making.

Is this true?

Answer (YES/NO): NO